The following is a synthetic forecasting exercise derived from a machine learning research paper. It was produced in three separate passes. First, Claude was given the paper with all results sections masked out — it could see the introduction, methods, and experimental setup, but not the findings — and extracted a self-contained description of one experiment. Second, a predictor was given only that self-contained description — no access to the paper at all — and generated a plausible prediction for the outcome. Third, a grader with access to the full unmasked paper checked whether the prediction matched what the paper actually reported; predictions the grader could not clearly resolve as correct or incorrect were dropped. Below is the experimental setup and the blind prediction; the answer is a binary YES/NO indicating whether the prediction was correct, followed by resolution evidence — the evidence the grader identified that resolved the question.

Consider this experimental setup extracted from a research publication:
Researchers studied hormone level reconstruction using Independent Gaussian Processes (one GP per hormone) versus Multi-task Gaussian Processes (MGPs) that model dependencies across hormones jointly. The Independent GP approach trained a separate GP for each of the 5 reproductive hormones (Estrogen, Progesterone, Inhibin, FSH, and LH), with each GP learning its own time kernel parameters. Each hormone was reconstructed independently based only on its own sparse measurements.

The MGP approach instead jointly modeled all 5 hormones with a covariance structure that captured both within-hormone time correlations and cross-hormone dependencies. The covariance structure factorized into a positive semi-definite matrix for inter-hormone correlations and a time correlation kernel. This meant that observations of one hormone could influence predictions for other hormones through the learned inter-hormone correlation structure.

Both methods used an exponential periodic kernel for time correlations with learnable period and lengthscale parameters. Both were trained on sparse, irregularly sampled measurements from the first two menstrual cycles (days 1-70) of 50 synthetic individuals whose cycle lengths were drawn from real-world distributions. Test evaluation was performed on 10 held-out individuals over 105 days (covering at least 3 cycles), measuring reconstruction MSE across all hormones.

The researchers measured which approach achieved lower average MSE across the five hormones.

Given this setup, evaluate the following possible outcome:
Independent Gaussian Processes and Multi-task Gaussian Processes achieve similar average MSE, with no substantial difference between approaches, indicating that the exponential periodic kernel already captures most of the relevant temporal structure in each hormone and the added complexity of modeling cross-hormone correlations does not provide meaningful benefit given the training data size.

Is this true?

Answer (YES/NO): NO